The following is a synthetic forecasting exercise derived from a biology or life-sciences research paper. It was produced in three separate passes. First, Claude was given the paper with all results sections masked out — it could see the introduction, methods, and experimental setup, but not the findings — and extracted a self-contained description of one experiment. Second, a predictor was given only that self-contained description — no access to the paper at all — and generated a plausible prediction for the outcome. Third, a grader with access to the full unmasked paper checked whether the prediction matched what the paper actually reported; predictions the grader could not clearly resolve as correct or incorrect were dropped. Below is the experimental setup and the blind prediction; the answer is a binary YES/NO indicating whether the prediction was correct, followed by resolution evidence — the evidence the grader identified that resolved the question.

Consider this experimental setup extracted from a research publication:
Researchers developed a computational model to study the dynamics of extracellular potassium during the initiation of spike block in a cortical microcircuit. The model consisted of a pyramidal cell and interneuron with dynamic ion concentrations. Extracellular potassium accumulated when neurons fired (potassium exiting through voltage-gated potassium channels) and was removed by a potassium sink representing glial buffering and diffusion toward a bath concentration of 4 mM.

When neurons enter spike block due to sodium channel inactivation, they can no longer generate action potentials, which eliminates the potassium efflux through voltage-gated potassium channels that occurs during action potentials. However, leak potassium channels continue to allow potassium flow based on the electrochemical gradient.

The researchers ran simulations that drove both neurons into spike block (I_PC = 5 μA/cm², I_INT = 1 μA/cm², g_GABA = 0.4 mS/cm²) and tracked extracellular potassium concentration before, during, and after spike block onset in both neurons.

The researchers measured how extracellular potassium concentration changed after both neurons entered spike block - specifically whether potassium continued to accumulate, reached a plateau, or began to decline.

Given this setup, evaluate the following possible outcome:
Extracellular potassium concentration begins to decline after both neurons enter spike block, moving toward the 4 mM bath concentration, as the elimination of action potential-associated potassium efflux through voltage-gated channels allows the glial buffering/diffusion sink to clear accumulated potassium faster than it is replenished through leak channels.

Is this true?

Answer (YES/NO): NO